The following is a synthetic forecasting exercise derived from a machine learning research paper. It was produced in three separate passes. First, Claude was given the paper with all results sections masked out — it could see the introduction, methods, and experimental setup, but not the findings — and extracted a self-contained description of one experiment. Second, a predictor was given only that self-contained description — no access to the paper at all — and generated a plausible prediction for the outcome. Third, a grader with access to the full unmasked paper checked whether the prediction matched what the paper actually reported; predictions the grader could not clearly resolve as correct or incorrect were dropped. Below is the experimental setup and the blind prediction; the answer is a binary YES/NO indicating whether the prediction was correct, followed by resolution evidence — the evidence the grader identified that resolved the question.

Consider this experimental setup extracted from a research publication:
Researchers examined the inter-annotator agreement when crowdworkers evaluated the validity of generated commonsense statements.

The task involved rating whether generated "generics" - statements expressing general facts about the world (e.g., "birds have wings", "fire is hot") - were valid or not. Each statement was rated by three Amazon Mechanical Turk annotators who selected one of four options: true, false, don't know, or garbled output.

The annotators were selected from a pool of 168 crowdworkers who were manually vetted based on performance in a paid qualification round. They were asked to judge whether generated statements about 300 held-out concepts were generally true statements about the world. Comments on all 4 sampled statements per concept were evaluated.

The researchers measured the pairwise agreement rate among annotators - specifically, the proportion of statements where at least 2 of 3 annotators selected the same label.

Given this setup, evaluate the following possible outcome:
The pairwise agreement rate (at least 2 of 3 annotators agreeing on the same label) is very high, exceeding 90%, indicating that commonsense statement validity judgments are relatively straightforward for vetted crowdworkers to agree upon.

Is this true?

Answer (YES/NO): YES